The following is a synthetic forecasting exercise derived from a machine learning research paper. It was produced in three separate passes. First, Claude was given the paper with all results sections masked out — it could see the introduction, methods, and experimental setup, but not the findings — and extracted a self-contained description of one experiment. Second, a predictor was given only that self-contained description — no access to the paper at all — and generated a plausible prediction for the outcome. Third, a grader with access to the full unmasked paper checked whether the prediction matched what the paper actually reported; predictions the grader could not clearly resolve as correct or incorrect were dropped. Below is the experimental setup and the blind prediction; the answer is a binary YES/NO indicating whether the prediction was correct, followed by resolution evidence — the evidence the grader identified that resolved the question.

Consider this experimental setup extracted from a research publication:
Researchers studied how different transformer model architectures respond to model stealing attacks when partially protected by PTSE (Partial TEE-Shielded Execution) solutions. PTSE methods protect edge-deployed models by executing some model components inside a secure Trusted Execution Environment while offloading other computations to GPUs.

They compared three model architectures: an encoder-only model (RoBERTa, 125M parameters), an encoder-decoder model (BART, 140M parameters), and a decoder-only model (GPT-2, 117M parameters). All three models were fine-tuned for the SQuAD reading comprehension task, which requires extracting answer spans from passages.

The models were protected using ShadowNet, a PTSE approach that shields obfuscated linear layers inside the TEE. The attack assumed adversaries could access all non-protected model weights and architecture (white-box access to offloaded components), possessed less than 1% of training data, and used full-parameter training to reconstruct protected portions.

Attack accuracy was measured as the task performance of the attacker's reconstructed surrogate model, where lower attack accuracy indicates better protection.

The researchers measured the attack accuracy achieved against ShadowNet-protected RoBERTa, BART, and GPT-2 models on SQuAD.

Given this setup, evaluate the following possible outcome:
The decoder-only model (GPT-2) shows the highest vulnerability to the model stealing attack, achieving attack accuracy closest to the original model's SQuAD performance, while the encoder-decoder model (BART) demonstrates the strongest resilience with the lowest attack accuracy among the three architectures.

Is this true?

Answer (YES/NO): NO